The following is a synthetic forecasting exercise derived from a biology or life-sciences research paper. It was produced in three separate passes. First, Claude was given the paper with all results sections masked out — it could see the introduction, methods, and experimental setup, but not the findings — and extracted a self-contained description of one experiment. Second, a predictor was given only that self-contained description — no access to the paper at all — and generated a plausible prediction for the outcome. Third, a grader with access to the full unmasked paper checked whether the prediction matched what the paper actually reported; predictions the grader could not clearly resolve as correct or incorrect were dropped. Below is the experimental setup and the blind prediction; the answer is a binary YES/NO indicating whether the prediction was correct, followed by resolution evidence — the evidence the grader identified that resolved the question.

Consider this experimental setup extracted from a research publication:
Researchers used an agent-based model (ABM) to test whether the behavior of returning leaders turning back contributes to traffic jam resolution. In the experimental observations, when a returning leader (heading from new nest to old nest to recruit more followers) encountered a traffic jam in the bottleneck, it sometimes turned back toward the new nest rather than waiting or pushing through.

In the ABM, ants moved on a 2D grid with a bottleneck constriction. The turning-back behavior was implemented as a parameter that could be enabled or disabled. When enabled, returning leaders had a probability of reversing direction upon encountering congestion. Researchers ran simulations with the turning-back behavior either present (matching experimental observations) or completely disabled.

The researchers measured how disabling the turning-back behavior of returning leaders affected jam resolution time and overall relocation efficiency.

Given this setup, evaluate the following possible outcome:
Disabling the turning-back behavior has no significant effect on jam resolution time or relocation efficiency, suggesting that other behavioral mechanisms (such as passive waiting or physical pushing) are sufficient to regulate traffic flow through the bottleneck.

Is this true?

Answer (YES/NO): NO